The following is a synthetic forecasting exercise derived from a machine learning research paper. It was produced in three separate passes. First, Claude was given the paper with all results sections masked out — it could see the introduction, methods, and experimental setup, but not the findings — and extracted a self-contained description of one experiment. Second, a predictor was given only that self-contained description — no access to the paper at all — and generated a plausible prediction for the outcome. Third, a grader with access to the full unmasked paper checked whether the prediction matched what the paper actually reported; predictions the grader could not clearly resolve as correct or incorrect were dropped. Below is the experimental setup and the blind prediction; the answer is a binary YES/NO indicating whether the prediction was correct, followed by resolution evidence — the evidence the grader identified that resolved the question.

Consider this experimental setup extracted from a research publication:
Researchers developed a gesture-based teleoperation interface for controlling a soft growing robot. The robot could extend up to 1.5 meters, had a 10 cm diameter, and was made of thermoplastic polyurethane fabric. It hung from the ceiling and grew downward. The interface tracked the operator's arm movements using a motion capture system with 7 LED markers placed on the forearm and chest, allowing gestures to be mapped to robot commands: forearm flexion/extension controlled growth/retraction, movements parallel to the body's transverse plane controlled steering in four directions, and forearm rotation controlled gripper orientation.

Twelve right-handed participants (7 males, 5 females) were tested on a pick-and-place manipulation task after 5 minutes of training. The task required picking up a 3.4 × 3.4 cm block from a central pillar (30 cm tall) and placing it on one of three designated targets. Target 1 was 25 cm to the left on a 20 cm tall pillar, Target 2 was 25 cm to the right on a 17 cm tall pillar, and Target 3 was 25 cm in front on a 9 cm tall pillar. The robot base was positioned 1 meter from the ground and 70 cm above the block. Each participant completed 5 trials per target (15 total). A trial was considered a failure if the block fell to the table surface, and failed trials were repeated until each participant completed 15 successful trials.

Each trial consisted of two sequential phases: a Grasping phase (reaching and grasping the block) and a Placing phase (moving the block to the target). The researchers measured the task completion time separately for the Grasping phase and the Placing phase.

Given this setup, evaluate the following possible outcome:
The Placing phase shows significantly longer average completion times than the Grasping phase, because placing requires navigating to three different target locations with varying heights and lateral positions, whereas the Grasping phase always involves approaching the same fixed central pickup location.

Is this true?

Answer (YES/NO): YES